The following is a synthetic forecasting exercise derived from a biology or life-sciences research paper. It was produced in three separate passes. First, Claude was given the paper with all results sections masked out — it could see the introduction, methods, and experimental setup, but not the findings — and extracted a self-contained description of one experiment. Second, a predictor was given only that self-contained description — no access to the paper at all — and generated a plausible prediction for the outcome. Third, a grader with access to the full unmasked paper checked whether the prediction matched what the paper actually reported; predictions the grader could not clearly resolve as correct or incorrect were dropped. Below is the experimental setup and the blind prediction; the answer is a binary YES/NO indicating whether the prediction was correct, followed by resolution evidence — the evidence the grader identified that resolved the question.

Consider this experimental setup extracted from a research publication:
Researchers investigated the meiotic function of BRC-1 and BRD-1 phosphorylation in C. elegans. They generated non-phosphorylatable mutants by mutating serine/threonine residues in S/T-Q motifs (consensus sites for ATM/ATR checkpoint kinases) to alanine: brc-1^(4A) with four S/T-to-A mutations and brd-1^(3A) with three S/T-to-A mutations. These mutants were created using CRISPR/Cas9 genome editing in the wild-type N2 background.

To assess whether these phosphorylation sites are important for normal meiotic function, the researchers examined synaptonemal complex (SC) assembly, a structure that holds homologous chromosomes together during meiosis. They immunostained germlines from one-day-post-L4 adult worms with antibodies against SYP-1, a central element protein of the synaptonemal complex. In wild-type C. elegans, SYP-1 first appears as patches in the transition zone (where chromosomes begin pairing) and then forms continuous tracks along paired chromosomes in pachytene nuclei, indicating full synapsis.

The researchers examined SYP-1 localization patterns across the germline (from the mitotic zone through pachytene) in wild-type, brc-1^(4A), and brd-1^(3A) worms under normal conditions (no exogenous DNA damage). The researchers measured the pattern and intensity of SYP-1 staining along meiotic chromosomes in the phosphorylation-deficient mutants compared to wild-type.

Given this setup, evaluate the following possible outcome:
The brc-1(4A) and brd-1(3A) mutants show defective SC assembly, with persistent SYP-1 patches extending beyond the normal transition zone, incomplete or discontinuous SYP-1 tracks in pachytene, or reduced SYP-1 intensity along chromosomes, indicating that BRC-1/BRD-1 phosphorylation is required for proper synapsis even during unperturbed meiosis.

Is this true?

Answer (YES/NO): NO